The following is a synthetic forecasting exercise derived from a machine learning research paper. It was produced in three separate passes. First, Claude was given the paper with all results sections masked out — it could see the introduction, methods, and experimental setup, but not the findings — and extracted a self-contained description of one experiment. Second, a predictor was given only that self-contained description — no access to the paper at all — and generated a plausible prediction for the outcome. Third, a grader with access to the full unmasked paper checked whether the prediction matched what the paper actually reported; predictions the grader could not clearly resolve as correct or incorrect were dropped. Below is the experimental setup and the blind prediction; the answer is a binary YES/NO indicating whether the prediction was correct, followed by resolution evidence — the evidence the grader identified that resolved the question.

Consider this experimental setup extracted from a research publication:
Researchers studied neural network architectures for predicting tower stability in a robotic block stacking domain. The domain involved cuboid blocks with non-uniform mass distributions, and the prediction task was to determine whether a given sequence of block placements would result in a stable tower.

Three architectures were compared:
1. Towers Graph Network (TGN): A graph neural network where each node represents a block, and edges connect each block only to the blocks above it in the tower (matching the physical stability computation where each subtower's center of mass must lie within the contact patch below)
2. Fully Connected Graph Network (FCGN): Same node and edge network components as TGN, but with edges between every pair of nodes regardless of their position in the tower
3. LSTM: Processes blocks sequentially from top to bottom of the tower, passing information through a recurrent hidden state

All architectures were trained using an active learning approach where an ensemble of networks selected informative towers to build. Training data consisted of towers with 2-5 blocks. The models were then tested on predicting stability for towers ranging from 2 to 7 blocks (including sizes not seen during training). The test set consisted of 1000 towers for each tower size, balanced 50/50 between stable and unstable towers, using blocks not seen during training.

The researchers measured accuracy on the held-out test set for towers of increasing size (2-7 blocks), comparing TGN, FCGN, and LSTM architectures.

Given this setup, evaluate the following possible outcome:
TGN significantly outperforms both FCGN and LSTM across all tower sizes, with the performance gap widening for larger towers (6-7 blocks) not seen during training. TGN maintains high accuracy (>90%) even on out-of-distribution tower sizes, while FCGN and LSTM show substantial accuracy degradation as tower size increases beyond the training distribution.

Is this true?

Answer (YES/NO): NO